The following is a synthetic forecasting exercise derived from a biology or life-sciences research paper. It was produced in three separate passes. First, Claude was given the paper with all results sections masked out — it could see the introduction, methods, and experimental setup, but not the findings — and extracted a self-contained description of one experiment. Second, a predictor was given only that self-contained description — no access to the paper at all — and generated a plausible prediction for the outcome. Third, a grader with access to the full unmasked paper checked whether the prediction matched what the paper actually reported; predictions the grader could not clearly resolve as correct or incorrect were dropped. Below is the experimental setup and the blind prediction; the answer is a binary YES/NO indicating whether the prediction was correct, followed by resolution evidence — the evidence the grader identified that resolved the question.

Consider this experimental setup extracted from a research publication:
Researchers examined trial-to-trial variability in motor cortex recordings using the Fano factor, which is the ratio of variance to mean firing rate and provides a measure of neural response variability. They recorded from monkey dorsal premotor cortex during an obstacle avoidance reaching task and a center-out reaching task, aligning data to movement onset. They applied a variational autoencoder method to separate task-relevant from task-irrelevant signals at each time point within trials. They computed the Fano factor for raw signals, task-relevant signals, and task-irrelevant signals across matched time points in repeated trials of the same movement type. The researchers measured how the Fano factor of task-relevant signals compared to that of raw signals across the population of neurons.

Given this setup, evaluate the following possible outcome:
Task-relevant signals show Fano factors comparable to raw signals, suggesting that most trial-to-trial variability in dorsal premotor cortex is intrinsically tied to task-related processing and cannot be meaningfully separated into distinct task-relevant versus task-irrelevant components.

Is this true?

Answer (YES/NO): NO